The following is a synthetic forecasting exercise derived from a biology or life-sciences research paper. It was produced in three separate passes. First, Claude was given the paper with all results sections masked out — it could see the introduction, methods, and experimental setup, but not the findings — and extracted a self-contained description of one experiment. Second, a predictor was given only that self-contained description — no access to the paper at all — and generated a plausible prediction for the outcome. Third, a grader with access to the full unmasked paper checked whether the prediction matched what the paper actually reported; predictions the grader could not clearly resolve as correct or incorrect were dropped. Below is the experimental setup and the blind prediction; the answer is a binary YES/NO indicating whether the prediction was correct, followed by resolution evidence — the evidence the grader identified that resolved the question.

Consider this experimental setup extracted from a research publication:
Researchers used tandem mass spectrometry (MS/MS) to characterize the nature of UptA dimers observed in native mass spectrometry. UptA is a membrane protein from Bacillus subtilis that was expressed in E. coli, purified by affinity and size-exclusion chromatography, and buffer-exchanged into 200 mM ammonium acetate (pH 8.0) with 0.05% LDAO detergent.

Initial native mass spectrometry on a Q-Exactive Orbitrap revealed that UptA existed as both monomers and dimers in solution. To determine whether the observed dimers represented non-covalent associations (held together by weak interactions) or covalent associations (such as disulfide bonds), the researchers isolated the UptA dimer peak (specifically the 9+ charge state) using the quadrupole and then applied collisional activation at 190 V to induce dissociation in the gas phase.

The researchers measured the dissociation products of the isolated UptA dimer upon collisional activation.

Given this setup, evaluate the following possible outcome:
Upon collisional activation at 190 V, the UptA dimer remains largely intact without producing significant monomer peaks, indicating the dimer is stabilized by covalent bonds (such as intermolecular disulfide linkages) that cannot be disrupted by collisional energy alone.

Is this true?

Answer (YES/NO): NO